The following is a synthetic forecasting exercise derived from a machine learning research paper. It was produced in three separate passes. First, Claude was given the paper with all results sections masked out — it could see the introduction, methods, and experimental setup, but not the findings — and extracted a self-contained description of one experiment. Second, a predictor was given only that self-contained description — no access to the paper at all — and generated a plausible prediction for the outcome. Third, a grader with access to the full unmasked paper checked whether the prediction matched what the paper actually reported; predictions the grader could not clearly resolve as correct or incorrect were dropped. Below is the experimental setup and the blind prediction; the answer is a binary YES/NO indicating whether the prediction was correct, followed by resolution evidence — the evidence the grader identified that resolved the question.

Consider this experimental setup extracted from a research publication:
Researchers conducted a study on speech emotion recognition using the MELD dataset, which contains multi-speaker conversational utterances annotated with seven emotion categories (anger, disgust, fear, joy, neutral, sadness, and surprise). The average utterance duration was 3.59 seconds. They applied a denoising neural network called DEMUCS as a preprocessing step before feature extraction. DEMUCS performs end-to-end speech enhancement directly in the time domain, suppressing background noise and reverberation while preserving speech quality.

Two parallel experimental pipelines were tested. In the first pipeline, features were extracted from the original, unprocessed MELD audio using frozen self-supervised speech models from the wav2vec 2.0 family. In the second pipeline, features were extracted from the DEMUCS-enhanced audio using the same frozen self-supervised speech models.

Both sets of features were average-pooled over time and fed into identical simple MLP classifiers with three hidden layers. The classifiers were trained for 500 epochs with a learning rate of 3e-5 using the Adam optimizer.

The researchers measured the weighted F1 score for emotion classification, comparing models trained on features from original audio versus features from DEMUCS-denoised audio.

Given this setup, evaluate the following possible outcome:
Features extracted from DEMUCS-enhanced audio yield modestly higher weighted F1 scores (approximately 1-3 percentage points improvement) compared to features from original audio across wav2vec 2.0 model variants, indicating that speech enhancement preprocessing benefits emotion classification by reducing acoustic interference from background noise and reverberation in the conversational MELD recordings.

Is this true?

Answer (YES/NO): NO